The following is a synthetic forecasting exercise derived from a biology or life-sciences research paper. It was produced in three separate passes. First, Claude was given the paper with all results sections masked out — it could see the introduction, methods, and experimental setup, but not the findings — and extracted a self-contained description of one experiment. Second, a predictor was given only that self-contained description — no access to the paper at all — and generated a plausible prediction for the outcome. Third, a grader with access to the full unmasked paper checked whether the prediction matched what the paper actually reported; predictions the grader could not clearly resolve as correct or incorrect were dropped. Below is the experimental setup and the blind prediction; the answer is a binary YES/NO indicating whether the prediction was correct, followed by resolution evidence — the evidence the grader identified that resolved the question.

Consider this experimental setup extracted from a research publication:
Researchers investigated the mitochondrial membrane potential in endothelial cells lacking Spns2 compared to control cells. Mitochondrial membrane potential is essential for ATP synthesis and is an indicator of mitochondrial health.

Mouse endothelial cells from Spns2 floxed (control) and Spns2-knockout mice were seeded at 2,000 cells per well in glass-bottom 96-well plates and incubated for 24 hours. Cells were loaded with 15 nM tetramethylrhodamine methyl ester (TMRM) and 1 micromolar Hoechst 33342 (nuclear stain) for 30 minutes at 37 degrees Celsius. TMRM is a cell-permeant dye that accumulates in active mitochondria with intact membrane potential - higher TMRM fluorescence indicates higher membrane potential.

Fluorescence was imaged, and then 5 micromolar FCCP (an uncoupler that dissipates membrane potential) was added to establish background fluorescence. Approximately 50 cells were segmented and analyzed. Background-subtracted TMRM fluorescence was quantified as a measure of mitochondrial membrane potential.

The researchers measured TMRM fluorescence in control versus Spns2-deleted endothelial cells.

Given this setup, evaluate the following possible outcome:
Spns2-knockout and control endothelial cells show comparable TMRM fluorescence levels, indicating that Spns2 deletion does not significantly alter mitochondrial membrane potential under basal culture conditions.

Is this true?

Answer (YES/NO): NO